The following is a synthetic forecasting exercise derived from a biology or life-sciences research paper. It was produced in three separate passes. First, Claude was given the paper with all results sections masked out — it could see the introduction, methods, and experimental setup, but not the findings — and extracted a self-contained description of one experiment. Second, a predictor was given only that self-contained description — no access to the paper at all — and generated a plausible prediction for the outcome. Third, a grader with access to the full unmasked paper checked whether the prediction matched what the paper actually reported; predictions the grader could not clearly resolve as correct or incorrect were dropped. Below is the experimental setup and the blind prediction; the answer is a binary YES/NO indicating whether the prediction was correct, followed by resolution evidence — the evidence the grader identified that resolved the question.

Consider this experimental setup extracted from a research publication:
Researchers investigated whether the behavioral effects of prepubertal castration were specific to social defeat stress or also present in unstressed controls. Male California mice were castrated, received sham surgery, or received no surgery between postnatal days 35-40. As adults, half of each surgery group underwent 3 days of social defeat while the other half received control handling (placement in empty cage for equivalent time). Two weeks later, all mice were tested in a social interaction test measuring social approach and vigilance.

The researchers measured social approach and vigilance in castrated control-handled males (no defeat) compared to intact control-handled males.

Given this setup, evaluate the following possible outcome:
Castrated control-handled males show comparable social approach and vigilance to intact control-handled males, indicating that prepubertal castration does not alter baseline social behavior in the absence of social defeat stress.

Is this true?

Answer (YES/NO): YES